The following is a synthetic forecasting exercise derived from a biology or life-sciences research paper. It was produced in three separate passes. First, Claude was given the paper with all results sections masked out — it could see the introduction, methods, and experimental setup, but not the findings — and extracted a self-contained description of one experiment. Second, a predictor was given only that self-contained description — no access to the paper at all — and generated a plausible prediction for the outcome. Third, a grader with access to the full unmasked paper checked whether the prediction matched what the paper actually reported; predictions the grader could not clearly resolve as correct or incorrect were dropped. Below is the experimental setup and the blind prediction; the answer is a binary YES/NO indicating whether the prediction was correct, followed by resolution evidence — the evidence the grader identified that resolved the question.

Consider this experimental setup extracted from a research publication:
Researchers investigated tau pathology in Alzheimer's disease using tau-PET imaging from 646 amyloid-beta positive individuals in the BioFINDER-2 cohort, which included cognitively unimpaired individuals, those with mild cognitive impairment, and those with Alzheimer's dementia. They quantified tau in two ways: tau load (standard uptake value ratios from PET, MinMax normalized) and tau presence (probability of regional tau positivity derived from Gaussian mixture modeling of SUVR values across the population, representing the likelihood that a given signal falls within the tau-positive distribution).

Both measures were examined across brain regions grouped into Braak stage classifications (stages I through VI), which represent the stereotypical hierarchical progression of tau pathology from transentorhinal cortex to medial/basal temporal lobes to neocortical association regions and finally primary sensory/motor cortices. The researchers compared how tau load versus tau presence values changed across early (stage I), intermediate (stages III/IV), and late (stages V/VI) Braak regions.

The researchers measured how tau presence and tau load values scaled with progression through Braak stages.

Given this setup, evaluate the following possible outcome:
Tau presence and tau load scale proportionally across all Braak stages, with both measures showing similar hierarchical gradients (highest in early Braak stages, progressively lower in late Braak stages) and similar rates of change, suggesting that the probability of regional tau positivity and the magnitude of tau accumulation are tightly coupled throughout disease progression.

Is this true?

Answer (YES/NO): NO